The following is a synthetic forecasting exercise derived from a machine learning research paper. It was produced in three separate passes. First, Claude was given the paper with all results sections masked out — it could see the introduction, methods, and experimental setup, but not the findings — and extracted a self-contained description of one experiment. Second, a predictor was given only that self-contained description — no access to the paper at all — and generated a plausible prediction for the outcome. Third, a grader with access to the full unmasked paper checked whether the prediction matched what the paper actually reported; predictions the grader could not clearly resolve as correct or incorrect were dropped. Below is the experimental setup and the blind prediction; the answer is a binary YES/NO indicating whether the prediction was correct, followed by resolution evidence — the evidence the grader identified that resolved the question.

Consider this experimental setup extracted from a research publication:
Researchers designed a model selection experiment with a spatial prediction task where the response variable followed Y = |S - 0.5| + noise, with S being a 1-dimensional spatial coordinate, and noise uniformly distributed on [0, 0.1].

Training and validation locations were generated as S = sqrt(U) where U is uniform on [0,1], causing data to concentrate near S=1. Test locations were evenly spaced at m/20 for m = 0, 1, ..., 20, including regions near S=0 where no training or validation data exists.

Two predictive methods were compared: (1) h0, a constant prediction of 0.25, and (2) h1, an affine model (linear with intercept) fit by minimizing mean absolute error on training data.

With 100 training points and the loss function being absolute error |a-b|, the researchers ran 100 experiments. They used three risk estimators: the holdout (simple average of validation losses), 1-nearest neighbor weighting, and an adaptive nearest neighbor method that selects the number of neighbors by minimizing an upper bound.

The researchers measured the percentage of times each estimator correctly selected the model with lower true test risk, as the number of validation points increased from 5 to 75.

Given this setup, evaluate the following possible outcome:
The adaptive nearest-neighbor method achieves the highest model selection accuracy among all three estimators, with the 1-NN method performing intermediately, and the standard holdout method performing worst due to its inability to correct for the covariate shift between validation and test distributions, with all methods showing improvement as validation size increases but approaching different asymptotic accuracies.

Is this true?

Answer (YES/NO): NO